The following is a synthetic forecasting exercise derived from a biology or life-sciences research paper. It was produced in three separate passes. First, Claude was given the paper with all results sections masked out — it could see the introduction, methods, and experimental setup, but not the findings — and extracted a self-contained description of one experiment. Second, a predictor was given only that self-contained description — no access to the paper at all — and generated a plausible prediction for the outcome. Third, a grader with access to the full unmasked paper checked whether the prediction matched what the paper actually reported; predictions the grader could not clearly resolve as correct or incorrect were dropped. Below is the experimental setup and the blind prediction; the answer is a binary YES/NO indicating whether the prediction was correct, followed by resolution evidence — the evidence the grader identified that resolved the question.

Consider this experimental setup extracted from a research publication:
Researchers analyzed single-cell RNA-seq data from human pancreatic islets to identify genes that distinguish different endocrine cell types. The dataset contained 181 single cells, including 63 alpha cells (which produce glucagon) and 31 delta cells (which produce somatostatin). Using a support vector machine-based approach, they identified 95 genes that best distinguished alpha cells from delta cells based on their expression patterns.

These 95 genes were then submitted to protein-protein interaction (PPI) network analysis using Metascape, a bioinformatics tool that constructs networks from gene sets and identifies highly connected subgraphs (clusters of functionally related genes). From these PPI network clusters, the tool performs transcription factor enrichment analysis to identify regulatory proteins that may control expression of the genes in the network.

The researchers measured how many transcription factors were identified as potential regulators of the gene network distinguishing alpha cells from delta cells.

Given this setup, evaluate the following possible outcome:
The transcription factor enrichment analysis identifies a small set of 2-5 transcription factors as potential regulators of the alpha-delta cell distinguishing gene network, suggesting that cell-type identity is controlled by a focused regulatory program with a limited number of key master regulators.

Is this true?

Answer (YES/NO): NO